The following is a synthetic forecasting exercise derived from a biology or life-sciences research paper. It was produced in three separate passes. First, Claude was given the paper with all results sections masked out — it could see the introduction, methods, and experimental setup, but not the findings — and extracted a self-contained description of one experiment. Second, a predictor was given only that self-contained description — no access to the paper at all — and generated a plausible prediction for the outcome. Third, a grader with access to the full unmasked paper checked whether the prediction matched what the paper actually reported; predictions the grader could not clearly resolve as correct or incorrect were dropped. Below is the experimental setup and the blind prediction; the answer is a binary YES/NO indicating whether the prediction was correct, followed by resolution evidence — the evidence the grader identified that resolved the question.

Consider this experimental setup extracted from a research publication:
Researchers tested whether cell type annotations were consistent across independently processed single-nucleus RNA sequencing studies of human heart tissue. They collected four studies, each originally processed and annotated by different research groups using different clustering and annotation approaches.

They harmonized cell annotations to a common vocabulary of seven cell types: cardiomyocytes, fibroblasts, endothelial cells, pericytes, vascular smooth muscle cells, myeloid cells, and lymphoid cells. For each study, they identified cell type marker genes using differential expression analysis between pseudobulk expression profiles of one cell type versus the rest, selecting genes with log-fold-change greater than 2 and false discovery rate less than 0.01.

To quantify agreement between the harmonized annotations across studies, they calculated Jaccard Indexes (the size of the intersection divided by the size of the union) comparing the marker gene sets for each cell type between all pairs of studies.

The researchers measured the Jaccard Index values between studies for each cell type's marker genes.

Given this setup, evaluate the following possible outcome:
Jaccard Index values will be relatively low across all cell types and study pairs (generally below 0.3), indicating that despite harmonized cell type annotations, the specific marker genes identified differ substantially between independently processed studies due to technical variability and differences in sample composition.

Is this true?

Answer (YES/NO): NO